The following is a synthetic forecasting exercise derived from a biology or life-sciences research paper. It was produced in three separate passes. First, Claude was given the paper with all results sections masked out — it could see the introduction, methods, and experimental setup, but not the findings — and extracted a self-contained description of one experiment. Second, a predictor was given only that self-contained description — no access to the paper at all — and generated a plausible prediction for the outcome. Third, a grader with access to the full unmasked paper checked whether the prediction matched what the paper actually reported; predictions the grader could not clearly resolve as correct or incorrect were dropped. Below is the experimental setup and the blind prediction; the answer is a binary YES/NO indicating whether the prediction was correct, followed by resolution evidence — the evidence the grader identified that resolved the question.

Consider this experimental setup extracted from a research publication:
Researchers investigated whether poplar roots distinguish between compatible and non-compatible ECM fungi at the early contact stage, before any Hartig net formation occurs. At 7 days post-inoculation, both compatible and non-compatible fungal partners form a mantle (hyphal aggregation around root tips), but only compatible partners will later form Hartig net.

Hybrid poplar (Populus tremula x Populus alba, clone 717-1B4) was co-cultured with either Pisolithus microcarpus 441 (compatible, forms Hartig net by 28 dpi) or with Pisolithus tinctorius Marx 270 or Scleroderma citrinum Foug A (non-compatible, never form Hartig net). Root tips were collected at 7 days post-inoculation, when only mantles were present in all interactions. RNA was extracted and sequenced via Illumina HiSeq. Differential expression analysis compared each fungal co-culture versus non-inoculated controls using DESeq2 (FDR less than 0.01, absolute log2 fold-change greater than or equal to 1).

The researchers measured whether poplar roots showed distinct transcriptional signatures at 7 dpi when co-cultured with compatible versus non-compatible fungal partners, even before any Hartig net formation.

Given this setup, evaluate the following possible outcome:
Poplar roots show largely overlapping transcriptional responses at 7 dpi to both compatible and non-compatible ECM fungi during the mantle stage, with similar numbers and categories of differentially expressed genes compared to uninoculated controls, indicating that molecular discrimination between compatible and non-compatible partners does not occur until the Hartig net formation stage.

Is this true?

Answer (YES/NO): NO